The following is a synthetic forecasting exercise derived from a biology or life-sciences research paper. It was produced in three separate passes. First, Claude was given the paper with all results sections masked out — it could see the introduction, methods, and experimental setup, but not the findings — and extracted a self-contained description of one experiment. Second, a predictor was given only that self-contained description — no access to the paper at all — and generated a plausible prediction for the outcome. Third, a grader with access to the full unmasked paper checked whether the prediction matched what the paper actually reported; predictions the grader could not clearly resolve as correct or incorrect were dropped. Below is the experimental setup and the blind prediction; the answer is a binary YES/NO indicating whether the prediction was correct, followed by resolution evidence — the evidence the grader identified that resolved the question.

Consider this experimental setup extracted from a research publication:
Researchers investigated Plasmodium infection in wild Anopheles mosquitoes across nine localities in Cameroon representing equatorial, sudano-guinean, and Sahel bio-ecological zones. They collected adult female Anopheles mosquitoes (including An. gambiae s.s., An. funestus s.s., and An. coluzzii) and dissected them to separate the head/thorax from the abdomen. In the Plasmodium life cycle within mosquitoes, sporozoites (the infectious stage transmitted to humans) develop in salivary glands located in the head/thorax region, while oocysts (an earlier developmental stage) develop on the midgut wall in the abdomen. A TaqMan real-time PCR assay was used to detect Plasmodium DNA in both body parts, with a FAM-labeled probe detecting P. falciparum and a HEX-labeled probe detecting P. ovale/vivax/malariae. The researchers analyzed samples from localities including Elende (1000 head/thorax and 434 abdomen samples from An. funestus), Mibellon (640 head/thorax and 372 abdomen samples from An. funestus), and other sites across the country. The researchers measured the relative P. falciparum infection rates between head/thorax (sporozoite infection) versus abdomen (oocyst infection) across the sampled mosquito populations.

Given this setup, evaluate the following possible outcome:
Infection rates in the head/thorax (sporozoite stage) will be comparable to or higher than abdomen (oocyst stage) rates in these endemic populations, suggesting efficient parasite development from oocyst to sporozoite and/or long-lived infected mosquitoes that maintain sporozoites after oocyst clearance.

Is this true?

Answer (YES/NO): NO